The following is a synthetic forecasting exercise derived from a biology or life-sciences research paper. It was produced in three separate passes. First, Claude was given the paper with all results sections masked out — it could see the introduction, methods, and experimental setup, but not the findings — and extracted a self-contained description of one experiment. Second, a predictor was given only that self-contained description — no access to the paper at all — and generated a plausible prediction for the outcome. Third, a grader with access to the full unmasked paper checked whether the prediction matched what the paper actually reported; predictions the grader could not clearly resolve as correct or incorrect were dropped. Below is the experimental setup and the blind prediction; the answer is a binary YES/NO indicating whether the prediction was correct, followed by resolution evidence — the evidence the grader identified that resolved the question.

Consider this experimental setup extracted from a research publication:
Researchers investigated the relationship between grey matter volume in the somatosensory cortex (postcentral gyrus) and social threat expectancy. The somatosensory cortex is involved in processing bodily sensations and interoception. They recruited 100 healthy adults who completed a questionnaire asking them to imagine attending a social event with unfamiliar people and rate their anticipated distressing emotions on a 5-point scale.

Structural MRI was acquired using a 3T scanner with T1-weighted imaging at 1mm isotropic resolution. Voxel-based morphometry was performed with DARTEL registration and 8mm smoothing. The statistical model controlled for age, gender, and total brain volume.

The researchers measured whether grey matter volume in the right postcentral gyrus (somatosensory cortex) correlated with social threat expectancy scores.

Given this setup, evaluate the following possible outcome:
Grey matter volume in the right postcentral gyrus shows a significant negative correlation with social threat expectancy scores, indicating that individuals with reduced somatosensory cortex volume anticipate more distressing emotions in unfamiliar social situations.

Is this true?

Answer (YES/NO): YES